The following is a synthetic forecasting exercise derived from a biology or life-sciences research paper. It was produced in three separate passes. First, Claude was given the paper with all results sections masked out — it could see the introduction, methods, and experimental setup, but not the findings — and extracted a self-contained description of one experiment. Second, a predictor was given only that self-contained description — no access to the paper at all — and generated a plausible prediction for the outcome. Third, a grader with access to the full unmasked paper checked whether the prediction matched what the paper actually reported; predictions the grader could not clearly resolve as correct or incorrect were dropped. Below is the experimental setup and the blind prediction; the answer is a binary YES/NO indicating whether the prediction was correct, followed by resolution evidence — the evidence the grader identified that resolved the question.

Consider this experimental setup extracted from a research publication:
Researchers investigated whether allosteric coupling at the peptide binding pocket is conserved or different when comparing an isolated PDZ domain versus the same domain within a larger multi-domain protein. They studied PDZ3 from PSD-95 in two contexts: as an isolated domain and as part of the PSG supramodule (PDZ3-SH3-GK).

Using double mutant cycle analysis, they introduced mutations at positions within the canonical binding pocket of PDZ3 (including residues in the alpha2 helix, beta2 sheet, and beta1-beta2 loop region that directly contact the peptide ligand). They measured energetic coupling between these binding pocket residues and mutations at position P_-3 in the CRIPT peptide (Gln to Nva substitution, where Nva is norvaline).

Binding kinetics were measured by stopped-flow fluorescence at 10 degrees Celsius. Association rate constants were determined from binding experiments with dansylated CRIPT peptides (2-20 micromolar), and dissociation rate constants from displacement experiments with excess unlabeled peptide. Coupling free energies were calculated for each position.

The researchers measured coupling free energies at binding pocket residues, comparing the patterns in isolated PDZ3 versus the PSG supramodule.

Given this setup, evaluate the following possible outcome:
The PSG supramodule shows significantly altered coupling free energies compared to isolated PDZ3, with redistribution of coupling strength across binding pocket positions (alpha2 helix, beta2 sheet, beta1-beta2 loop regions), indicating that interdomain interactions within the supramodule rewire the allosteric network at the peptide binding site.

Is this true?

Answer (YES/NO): YES